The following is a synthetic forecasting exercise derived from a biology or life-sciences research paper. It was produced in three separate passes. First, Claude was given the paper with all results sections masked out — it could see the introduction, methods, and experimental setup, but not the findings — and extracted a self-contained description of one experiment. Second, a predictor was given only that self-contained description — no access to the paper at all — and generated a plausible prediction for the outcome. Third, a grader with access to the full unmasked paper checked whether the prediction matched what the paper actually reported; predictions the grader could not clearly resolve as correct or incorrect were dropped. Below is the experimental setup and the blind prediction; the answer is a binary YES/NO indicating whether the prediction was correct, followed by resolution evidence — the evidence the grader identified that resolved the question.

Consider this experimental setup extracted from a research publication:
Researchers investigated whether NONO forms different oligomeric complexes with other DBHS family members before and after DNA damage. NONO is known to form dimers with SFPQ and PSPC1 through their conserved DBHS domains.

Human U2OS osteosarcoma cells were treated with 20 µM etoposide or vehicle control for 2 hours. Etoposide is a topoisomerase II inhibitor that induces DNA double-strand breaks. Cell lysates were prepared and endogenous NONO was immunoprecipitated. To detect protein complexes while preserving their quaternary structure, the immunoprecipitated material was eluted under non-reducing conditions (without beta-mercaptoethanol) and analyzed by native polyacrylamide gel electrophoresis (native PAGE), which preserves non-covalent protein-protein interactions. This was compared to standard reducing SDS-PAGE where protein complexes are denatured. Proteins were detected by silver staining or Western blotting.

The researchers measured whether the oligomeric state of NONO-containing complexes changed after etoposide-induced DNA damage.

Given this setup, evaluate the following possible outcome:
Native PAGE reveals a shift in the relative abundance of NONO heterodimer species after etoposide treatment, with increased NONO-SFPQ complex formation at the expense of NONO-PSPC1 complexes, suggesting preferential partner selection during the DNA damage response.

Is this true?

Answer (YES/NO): NO